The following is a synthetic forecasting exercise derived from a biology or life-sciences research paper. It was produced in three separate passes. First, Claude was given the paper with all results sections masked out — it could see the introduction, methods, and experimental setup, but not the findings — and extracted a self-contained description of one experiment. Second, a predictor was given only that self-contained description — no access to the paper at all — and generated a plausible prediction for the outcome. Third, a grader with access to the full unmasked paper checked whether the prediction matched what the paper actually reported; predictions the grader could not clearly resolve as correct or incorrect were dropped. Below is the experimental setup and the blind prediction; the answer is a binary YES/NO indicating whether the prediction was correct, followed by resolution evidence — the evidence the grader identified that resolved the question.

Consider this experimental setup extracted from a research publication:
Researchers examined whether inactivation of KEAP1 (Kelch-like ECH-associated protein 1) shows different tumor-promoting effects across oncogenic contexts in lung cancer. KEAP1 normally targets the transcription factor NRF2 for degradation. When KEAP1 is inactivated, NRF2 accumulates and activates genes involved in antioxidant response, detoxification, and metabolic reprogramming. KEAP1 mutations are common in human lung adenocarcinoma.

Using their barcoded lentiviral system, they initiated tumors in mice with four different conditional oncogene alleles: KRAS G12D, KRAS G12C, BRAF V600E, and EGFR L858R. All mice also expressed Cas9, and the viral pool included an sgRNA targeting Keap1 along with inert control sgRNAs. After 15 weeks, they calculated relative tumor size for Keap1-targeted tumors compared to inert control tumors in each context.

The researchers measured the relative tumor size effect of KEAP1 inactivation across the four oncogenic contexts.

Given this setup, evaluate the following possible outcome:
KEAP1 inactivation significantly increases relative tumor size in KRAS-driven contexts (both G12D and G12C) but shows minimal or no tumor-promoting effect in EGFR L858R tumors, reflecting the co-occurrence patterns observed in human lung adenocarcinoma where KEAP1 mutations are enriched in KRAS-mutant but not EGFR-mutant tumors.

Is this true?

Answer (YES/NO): NO